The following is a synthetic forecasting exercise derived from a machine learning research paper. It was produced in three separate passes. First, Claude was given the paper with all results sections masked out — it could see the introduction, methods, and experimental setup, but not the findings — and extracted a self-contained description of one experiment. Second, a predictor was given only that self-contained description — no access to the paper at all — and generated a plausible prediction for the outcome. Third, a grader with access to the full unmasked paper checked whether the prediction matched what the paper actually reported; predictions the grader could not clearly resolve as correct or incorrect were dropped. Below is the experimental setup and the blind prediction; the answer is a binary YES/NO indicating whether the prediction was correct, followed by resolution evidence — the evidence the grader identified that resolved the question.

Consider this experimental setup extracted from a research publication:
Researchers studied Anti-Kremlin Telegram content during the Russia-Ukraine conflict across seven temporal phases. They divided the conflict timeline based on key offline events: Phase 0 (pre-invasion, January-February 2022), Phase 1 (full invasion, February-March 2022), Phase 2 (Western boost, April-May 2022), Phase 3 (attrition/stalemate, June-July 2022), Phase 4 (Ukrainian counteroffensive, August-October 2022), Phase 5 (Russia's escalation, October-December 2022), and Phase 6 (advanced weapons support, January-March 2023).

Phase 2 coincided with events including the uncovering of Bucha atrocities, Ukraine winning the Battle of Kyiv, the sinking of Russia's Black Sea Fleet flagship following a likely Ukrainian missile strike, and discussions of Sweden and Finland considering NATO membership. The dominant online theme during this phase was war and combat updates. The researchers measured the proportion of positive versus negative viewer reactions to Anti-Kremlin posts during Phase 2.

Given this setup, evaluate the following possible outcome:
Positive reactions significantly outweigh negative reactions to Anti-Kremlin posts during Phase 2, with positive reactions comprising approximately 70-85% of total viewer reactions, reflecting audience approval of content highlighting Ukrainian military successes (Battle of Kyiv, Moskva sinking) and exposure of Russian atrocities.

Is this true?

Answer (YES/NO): NO